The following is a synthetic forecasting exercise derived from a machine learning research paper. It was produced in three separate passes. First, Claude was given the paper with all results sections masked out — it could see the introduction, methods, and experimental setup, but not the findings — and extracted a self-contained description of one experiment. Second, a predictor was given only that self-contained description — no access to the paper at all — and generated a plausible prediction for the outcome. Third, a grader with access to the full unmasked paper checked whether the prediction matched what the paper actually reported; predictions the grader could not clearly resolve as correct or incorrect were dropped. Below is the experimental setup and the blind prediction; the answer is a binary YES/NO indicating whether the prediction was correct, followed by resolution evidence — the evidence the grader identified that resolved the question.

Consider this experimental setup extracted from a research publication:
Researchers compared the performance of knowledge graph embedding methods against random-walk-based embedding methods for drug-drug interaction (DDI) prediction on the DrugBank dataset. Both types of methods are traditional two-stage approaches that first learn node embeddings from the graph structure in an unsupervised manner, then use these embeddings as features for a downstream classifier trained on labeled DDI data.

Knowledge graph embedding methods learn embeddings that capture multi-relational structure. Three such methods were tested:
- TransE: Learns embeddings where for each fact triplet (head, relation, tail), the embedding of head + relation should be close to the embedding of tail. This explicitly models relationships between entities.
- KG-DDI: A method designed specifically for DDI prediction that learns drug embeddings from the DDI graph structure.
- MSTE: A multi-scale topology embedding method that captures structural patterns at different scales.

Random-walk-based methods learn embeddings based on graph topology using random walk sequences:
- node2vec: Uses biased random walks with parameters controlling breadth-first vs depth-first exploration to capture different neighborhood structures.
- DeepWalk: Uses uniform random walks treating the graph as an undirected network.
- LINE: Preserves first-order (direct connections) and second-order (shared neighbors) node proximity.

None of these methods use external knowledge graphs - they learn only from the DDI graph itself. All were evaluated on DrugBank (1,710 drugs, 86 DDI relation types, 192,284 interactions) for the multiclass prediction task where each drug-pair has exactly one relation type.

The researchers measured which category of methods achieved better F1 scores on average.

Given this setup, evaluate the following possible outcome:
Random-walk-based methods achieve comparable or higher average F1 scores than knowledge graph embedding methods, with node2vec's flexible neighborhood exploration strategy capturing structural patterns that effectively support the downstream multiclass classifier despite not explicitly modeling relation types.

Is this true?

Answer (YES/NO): YES